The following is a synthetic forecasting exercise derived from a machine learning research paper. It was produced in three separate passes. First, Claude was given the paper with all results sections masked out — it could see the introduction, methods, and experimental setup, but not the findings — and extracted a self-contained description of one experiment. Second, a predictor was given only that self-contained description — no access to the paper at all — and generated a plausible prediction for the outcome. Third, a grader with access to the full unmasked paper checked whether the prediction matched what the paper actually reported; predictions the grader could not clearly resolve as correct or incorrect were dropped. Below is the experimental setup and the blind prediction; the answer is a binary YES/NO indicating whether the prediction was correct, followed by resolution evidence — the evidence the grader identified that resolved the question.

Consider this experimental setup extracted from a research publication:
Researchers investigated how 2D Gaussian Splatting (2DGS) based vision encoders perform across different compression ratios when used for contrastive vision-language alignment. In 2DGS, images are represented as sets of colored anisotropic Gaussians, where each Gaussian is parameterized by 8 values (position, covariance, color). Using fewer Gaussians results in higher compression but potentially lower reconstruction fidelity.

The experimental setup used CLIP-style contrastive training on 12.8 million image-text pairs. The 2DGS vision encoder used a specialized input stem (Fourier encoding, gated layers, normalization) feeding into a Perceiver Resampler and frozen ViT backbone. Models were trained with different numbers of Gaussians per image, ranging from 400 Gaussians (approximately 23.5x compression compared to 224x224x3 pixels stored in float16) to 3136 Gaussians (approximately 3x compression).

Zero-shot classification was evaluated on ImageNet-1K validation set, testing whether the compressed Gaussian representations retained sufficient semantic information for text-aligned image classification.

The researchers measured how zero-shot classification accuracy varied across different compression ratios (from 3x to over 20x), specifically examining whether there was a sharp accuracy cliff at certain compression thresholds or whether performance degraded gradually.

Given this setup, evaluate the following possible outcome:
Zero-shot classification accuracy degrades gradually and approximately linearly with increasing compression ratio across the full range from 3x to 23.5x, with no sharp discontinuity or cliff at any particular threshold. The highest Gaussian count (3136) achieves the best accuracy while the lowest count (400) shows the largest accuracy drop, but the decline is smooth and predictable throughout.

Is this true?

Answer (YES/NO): NO